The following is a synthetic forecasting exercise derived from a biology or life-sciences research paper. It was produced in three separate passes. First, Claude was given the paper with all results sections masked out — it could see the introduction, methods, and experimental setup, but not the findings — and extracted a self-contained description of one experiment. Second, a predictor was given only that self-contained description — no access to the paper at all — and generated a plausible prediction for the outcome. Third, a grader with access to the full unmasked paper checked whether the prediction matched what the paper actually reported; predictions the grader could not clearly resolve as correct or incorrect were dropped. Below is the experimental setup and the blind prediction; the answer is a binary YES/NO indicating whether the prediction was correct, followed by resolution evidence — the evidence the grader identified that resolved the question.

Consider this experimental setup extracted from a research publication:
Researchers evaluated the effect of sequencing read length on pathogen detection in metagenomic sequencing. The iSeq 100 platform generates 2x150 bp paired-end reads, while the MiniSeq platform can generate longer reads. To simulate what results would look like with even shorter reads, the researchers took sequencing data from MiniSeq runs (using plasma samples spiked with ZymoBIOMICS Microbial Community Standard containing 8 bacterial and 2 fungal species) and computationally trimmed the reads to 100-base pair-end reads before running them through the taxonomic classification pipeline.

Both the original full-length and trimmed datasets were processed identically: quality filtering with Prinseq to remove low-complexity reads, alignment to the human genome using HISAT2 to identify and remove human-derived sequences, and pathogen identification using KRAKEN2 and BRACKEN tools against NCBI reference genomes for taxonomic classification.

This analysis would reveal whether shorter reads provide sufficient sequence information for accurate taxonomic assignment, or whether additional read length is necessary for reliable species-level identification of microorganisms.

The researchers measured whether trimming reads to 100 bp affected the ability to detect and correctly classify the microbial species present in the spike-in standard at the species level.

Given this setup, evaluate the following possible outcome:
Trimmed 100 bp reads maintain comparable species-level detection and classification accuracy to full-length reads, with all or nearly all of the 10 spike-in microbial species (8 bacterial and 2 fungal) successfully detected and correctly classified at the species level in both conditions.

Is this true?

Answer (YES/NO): YES